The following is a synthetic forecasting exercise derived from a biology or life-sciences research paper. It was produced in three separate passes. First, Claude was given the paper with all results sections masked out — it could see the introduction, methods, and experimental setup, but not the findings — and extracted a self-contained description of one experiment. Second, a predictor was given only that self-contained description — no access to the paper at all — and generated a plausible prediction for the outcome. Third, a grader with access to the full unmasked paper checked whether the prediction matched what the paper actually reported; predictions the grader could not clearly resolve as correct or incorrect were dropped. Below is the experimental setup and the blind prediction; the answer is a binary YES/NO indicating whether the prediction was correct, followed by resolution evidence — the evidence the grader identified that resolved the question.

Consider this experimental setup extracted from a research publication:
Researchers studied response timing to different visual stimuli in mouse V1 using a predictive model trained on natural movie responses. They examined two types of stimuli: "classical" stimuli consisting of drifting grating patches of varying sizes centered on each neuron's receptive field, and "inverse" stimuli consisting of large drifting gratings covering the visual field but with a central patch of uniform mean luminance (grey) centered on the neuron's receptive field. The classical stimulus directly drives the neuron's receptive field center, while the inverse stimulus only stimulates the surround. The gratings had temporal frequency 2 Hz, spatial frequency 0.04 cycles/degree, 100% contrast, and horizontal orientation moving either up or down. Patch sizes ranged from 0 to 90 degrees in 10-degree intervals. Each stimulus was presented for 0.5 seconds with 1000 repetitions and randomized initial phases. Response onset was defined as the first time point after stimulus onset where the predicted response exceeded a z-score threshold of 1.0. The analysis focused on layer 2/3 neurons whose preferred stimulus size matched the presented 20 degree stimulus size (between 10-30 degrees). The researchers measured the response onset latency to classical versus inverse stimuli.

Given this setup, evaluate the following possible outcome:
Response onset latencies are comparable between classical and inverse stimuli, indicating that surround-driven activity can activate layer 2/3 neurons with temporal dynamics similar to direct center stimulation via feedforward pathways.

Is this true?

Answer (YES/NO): NO